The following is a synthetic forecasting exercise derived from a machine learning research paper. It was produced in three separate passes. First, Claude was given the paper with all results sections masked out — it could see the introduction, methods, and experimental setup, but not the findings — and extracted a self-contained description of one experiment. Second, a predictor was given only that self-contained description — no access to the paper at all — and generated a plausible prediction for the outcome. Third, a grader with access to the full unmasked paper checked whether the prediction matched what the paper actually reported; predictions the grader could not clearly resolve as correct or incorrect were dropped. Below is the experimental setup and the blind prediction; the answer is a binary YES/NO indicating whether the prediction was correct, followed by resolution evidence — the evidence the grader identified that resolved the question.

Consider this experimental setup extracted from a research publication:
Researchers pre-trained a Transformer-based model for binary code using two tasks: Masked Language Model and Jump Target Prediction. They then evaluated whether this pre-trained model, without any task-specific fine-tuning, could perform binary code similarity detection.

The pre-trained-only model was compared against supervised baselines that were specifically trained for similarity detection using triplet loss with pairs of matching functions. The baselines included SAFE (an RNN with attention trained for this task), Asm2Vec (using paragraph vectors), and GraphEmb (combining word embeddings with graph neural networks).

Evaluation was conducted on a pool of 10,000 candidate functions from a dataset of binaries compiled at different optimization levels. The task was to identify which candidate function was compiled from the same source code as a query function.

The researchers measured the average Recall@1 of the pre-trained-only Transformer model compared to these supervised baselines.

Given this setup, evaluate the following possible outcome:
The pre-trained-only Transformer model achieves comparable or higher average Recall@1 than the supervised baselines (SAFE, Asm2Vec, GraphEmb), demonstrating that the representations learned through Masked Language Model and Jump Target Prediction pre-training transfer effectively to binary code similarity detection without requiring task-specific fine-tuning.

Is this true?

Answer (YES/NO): YES